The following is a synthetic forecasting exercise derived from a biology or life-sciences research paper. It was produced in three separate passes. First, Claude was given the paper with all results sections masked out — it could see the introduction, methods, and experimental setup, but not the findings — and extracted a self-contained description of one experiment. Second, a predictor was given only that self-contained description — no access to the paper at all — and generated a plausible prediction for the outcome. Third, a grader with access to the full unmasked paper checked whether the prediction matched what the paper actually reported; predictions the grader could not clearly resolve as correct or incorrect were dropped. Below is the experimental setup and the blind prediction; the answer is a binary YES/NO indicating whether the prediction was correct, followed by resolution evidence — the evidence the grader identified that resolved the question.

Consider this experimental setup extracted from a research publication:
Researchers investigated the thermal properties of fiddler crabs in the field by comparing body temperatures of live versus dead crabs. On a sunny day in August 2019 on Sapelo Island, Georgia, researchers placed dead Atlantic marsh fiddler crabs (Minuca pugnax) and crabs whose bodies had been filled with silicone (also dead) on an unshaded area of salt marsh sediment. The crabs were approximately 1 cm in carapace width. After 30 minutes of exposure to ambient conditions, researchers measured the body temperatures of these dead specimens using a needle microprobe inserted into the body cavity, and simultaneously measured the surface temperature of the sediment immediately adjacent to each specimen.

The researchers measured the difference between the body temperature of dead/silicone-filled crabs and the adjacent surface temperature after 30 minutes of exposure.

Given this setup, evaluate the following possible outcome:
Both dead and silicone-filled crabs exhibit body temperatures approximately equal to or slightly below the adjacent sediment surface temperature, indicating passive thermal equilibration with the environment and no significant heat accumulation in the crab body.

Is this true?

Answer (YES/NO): NO